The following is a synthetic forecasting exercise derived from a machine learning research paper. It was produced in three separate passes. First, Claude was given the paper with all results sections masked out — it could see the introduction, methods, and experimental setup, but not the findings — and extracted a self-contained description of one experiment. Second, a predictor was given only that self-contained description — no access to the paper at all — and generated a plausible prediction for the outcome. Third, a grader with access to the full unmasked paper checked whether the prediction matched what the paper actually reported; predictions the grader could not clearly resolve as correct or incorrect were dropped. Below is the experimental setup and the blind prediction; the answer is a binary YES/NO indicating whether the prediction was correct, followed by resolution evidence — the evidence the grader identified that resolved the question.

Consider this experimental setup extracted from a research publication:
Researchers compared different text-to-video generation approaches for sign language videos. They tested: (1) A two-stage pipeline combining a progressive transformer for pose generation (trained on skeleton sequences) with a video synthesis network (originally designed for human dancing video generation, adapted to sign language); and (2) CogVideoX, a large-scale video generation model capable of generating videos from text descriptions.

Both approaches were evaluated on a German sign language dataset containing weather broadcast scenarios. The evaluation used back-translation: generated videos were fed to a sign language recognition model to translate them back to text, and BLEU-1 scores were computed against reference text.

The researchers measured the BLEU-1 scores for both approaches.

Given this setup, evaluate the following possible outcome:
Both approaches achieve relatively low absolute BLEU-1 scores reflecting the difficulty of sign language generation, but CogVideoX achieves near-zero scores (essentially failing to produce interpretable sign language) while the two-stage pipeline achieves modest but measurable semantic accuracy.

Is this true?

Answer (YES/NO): NO